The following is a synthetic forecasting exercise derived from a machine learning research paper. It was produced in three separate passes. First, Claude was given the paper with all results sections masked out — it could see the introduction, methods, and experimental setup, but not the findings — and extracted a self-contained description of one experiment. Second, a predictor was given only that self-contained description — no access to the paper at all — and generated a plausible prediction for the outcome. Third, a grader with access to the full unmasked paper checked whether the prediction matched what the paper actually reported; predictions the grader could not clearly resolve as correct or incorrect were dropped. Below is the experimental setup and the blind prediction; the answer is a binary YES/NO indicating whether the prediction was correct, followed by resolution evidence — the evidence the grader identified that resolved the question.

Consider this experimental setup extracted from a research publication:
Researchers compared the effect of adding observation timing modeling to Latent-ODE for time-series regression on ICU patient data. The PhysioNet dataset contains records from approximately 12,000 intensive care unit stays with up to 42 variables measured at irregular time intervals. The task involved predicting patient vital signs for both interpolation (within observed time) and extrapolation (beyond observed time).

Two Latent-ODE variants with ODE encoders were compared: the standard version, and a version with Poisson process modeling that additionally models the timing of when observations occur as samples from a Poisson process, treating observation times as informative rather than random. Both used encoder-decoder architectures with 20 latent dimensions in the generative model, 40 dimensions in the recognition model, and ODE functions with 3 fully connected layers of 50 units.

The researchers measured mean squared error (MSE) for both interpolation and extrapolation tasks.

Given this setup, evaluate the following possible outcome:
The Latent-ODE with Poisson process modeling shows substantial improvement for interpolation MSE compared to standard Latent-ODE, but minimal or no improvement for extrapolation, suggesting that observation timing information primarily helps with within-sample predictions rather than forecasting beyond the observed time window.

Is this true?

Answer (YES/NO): NO